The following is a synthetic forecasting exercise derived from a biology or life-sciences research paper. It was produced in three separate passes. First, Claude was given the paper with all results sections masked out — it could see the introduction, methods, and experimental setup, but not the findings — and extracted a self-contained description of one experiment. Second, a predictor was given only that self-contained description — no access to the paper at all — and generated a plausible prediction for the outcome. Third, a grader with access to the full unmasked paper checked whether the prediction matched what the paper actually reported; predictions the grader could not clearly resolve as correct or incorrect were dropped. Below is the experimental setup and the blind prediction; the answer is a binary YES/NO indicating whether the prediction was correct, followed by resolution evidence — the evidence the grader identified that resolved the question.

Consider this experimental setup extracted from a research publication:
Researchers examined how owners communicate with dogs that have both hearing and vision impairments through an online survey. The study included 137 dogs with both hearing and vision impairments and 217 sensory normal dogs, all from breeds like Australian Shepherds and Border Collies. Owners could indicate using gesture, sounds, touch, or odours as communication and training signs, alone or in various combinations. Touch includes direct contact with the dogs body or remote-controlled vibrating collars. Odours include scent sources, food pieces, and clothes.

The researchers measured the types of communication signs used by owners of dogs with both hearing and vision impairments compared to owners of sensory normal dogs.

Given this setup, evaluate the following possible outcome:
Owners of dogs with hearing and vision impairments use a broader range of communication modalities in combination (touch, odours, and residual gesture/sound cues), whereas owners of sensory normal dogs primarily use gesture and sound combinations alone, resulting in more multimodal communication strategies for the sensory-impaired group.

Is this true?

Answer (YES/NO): NO